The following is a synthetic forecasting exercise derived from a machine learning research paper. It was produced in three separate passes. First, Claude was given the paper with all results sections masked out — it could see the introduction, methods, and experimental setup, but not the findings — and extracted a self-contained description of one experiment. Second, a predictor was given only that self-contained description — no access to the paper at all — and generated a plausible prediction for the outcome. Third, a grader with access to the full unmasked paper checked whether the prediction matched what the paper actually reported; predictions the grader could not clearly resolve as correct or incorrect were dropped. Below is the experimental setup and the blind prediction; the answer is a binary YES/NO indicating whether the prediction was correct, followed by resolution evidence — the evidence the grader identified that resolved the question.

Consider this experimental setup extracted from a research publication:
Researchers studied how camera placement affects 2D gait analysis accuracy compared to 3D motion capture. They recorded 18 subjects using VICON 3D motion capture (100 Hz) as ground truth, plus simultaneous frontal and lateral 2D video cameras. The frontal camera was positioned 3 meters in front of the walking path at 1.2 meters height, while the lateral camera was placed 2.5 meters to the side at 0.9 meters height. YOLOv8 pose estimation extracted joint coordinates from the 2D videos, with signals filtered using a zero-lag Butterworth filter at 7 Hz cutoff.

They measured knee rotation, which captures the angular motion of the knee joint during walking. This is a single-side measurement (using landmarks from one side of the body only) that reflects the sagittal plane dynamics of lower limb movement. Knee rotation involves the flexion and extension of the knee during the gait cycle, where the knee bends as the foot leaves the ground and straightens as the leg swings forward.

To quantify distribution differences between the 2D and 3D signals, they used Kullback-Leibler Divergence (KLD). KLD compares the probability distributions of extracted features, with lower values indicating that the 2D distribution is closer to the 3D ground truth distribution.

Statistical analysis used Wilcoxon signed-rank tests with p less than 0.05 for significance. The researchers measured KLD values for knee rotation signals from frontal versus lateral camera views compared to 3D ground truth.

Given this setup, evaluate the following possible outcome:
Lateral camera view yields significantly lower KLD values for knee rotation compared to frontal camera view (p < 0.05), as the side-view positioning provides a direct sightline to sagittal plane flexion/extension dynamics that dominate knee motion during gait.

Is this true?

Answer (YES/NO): NO